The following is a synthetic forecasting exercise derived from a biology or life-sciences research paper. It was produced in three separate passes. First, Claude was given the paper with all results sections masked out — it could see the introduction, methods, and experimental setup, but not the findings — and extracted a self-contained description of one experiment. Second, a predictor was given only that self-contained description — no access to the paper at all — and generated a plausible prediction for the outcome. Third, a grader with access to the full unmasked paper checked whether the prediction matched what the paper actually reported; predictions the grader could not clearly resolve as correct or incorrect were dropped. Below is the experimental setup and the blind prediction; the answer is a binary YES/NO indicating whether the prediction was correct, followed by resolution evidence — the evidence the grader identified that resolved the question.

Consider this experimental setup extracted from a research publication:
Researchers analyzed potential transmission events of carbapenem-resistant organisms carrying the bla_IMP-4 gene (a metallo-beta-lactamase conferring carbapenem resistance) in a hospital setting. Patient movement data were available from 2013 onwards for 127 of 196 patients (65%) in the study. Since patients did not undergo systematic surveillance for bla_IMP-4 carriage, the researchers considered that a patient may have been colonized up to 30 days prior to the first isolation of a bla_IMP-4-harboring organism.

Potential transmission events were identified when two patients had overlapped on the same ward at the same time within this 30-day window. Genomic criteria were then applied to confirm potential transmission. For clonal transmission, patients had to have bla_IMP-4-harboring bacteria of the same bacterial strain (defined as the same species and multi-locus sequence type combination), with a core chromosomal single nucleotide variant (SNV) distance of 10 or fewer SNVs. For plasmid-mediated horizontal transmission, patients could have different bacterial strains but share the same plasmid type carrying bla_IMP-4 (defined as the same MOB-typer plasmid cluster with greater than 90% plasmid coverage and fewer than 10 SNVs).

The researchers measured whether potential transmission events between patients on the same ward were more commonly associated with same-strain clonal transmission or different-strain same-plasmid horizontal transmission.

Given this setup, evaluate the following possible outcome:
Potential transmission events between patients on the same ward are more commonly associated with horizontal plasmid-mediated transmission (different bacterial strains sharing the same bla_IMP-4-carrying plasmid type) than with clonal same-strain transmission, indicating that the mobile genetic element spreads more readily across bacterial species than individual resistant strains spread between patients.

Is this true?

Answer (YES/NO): NO